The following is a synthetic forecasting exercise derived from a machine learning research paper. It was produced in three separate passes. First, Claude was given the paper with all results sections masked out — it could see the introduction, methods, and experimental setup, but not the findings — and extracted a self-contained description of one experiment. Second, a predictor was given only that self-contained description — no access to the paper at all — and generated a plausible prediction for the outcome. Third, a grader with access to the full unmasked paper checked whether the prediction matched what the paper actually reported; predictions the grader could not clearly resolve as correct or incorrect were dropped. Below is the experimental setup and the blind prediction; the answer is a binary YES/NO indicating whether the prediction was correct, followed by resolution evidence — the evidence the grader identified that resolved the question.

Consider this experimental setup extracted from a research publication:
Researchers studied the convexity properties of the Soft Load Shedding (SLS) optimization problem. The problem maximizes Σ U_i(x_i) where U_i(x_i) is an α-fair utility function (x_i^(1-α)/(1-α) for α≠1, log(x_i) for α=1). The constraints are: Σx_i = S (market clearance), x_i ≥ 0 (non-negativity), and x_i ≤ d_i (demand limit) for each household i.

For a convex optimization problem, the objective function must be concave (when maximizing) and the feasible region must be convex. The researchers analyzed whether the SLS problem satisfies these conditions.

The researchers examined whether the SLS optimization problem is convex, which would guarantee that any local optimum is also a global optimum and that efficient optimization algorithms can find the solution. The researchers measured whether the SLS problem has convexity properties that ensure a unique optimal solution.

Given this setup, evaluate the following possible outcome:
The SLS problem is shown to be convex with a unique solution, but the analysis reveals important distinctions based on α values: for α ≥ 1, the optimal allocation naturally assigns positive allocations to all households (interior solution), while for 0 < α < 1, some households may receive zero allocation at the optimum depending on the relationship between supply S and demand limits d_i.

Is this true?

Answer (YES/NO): NO